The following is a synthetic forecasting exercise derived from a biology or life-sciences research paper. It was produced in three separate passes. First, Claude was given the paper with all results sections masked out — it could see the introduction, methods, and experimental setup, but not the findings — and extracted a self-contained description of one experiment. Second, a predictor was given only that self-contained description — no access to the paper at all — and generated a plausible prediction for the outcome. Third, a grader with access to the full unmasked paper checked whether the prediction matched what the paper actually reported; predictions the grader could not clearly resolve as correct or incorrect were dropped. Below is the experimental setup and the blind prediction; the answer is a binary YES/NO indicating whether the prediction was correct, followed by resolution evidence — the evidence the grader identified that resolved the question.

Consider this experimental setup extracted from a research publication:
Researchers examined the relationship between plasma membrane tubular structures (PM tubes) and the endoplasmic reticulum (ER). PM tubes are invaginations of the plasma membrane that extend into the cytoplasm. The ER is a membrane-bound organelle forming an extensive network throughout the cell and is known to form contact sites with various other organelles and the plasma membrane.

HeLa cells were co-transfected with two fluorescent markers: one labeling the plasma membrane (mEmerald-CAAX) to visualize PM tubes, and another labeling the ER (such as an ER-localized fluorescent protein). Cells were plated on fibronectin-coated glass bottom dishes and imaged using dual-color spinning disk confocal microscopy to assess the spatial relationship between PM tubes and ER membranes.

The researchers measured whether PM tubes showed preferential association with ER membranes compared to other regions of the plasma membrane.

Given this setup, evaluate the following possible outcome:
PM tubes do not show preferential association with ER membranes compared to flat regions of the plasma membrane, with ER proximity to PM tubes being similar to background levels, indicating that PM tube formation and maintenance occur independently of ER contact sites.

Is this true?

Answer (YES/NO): YES